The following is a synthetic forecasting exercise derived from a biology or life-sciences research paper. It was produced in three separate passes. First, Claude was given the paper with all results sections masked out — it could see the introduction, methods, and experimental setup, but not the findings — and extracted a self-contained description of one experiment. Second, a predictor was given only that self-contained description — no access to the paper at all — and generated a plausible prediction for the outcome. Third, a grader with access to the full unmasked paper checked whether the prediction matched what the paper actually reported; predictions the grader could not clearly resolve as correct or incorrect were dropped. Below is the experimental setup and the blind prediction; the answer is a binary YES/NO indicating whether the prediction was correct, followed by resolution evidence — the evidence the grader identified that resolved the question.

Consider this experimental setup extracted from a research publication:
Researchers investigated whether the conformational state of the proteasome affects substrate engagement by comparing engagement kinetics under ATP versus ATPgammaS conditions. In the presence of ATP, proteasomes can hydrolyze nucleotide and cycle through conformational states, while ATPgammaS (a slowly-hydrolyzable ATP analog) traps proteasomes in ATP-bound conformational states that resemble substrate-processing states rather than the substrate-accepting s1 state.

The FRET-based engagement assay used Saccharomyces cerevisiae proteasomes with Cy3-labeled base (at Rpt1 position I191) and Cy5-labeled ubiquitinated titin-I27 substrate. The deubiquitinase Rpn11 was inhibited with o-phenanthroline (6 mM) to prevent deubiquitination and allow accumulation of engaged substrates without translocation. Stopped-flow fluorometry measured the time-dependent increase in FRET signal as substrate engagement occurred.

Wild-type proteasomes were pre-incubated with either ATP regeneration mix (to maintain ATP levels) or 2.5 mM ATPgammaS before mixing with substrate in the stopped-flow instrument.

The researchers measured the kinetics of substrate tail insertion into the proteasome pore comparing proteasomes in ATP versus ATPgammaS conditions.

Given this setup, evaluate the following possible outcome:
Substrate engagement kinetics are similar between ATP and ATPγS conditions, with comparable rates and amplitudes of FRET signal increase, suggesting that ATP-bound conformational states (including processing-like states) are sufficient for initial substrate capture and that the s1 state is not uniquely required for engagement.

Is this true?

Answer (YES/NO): NO